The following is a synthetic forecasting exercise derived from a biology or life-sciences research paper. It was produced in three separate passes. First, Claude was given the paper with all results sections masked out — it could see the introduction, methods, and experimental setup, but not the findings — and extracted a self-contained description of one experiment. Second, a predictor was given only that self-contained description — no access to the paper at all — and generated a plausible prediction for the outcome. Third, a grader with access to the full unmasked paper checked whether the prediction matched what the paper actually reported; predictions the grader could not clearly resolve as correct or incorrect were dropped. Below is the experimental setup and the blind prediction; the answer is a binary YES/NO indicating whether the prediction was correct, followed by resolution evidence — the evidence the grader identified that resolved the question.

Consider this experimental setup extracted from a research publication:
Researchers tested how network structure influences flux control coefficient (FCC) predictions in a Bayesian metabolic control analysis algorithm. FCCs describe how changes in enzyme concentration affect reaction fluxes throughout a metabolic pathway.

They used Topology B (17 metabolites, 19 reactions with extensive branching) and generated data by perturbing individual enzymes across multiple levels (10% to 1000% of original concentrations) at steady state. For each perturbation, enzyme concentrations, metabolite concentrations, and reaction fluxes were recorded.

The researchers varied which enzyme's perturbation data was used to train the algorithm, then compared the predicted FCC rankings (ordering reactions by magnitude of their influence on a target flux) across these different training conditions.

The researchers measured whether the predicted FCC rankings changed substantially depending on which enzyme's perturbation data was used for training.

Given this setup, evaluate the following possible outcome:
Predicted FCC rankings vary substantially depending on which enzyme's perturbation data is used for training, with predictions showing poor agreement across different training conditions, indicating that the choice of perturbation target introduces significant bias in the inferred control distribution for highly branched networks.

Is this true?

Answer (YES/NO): NO